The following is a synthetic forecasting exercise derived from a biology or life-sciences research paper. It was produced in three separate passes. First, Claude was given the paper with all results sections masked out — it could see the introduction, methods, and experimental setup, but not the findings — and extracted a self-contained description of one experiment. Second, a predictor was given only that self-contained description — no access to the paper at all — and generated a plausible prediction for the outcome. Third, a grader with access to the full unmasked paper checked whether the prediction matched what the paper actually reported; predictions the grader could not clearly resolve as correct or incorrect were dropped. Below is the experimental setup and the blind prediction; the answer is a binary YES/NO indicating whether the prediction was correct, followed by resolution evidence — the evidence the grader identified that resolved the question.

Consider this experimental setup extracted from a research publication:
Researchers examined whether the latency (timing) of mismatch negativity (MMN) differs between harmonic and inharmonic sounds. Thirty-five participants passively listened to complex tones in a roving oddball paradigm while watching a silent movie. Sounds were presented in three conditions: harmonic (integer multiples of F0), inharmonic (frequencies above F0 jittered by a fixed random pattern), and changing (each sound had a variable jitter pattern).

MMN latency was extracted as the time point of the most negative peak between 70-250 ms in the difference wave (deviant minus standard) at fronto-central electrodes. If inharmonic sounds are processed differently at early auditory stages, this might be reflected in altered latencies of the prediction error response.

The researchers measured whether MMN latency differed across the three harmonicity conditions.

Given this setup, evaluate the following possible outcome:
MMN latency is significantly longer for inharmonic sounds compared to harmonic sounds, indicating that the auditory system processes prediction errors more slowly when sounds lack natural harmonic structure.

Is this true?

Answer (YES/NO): NO